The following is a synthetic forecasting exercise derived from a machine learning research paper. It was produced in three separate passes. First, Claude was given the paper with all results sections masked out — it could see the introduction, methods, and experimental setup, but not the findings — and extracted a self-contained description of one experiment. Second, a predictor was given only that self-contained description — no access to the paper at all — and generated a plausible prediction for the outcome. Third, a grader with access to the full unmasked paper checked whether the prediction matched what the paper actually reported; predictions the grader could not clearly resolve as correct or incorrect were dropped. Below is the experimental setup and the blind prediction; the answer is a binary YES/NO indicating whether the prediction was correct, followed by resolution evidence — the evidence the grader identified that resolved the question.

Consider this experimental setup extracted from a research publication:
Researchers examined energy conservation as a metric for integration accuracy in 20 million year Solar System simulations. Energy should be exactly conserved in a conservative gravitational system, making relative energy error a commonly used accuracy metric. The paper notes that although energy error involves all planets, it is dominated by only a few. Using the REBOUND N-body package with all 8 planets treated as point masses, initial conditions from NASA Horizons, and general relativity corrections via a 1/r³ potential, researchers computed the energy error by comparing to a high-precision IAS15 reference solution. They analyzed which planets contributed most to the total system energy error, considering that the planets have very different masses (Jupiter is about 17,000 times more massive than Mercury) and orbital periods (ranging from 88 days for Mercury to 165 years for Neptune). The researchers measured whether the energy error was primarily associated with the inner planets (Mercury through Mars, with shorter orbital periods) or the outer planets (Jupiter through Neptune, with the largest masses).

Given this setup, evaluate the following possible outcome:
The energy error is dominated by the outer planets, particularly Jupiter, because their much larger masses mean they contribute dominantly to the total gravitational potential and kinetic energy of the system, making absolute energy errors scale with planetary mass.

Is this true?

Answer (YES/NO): YES